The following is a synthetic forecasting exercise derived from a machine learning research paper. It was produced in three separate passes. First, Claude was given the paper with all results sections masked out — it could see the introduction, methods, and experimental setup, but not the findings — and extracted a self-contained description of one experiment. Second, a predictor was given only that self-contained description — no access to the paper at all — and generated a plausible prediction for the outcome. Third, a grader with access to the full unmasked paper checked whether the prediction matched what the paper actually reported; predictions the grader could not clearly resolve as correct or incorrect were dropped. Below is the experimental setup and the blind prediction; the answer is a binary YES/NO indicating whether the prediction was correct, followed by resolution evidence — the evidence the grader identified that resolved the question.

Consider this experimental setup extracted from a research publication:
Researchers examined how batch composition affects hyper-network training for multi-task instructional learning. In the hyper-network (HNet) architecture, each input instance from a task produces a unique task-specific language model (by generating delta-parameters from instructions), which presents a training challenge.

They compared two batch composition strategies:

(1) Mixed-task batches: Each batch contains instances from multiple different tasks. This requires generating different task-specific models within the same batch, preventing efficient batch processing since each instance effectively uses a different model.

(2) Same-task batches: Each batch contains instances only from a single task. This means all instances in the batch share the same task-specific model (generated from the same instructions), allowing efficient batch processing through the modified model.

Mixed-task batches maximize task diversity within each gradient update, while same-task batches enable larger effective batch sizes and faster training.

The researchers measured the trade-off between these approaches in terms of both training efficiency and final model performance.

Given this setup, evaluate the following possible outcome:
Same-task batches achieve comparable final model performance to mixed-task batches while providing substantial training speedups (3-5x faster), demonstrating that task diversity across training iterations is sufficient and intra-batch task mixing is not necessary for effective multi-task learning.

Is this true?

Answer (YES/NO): NO